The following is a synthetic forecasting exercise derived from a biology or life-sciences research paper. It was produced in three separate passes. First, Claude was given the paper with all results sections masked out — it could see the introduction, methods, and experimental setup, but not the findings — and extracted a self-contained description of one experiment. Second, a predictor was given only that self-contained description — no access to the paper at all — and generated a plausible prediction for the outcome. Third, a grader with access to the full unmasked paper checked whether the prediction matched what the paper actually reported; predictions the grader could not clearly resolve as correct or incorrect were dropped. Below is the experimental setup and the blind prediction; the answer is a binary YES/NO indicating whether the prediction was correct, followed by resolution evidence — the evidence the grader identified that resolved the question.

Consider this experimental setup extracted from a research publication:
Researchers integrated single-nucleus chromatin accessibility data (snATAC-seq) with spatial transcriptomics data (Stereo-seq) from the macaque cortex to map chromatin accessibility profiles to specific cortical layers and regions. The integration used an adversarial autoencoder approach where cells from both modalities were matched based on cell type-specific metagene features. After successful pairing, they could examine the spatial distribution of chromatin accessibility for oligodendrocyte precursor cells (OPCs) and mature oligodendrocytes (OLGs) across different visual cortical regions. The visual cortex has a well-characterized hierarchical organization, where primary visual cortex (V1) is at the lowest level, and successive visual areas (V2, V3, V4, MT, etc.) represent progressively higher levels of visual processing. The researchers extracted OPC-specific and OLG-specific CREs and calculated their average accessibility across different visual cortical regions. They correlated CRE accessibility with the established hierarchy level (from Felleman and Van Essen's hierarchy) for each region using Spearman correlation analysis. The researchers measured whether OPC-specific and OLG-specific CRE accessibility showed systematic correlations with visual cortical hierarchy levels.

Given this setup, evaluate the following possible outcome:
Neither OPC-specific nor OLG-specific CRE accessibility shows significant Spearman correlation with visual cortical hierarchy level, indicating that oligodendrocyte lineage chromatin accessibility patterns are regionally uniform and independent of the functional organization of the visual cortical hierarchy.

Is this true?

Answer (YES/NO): NO